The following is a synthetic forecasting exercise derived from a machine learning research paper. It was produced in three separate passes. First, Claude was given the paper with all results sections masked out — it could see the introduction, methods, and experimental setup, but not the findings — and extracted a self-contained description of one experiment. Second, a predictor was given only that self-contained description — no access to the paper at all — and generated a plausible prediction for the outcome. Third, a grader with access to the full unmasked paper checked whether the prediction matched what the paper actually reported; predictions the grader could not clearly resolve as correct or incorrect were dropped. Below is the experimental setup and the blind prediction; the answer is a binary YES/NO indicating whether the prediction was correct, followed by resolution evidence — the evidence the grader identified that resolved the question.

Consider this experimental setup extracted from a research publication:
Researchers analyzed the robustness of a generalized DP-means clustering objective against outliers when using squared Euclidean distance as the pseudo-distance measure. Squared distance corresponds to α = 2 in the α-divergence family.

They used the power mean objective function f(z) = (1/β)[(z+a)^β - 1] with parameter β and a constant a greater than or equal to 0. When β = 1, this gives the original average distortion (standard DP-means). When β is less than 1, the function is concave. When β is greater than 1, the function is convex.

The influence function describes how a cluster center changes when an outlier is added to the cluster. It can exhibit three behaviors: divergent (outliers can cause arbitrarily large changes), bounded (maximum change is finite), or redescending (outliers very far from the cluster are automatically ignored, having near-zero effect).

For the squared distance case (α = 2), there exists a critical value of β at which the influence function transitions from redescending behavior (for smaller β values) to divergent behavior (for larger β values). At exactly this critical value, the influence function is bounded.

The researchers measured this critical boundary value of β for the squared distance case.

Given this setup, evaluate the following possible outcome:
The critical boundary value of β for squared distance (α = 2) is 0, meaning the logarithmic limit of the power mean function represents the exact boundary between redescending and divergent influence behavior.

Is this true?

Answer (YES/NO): NO